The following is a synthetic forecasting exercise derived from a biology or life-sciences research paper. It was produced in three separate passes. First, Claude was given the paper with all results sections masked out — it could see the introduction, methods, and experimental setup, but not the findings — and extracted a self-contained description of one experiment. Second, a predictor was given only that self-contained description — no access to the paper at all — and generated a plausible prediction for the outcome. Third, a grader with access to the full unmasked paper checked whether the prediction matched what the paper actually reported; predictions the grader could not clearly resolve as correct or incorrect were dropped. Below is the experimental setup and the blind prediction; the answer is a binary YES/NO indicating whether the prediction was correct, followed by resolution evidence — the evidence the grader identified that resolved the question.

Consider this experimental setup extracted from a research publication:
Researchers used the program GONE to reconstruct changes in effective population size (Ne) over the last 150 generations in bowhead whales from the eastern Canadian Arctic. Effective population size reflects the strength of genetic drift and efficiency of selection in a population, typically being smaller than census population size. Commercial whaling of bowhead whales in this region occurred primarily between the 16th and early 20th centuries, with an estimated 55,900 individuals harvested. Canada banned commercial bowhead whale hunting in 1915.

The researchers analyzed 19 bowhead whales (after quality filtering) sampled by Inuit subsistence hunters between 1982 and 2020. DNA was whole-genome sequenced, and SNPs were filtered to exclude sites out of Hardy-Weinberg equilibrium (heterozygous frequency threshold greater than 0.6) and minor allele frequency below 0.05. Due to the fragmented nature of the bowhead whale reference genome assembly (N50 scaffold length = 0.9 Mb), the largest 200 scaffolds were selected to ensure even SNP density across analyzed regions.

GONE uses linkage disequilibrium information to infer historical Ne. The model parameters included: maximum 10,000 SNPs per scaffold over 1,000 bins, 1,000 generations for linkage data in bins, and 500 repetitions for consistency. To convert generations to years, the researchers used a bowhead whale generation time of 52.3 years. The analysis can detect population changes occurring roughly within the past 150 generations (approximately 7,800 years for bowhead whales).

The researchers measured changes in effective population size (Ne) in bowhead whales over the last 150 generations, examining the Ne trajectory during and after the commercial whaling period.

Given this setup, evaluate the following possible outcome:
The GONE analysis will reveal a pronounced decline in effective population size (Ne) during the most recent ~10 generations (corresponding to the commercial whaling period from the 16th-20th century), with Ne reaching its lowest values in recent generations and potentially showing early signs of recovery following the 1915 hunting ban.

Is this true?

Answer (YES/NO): NO